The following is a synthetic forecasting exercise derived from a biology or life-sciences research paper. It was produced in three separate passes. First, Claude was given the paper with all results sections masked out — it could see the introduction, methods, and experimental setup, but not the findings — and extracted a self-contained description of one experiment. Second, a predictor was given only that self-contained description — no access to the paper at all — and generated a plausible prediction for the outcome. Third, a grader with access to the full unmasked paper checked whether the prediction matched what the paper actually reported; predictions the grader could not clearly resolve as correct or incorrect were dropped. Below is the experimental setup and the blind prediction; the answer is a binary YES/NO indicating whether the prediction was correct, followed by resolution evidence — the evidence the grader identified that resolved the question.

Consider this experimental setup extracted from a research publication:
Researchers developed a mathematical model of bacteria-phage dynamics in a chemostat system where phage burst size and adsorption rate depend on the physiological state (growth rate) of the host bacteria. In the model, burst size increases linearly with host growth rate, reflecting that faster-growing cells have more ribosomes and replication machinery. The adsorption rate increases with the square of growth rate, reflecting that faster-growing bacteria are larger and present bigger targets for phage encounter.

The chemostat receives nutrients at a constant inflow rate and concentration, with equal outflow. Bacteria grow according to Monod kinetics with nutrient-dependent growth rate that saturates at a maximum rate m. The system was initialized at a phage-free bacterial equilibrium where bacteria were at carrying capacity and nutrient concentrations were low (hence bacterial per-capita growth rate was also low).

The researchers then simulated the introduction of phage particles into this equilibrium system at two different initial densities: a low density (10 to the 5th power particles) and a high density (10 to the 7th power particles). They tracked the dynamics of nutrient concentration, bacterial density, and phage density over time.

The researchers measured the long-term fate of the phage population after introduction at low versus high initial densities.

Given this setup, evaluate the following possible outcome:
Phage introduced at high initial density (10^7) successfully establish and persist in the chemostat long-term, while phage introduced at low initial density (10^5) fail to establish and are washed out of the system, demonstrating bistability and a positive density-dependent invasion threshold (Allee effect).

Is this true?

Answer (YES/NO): YES